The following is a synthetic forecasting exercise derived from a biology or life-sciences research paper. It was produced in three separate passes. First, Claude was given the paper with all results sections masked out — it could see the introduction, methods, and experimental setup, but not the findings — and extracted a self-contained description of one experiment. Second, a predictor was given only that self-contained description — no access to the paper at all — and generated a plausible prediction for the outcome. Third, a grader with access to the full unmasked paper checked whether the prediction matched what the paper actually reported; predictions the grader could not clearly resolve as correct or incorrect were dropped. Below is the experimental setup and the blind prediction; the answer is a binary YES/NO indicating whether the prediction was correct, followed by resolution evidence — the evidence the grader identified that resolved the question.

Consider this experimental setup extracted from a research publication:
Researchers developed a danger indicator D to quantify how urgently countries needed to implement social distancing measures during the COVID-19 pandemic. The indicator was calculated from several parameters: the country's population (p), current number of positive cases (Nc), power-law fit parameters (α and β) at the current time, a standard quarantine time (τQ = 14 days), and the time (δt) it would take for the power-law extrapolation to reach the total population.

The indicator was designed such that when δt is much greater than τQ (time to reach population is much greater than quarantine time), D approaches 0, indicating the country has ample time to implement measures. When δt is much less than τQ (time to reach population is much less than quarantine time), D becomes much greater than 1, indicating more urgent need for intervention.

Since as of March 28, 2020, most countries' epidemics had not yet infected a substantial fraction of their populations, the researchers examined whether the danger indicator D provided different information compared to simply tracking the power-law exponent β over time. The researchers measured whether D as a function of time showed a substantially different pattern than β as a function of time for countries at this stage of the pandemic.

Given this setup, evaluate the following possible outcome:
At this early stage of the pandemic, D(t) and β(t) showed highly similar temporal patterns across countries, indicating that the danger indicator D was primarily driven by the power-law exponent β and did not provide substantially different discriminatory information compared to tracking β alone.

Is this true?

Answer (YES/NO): YES